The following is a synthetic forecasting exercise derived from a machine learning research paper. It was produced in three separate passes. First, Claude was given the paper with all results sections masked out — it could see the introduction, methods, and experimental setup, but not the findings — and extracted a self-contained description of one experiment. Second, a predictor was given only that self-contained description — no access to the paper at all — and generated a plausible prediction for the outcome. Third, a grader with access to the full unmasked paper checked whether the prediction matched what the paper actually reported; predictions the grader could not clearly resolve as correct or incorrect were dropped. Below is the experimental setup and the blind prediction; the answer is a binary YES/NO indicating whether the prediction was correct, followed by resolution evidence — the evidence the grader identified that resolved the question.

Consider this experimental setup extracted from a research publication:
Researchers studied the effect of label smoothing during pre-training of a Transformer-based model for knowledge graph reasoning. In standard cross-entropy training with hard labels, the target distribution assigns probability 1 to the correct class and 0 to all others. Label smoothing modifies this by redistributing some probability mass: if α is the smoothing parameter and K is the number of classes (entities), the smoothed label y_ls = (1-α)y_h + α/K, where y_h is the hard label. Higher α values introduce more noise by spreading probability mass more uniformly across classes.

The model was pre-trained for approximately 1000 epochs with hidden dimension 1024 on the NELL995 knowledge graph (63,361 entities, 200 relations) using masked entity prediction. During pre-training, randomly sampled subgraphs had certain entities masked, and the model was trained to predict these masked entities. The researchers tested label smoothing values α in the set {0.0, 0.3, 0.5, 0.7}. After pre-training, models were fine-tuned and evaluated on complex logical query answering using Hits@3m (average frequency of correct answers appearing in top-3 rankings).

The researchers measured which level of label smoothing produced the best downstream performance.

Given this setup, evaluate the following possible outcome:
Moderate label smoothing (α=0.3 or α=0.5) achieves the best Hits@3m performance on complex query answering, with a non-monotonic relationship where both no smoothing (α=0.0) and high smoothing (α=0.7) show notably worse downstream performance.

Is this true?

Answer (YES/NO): NO